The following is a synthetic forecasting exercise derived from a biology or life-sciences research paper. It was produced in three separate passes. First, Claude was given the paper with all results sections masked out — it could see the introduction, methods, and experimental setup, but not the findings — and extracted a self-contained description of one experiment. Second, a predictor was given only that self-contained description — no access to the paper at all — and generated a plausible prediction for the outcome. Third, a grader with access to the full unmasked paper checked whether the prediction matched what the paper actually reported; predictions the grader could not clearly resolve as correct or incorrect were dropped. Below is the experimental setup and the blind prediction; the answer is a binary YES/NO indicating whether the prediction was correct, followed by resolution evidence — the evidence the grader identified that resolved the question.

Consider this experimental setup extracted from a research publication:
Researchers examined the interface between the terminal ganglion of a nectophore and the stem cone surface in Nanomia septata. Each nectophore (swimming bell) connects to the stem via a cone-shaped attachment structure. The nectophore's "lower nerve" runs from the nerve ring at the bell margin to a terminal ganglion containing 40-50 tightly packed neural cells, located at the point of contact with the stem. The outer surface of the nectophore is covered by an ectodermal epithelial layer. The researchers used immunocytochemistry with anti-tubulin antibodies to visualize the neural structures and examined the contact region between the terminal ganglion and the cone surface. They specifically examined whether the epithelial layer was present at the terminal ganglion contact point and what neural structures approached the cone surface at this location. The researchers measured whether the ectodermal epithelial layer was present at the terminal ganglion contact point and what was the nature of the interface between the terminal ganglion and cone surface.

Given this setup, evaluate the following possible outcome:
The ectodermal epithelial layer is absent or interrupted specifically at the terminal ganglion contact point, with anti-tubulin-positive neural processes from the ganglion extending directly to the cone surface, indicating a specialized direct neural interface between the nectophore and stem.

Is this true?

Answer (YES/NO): NO